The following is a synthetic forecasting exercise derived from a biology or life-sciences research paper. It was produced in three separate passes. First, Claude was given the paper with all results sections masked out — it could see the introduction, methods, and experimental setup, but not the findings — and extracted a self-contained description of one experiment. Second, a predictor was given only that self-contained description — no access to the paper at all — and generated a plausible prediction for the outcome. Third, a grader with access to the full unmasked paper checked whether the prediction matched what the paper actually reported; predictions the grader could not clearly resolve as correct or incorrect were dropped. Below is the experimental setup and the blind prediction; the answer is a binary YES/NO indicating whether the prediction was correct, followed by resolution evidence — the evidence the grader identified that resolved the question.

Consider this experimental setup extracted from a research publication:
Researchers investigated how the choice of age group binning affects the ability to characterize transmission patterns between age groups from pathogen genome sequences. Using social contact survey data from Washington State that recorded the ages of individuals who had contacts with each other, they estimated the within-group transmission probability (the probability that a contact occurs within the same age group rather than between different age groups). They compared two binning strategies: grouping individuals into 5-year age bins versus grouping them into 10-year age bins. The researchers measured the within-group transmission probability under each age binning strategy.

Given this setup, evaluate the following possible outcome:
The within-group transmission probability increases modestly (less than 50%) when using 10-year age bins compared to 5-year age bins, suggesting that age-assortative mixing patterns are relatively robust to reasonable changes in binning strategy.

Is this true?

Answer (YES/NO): YES